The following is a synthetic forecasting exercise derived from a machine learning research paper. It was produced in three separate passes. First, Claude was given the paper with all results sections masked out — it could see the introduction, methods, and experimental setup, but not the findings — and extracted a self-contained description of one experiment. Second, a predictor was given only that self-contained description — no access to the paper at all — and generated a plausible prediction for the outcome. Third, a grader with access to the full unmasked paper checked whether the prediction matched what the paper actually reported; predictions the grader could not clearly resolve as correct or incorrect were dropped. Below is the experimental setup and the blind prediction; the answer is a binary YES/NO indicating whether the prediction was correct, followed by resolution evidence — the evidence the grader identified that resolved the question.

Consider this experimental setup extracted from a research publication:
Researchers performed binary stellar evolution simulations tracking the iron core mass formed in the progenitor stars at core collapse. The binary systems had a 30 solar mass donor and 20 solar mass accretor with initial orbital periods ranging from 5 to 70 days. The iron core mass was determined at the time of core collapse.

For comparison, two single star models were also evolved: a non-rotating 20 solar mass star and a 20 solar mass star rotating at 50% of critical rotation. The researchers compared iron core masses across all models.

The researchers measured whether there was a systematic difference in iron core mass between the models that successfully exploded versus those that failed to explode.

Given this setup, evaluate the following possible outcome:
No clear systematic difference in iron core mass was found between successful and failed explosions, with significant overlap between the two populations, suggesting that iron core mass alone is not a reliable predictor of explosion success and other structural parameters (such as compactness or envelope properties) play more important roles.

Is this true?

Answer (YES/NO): YES